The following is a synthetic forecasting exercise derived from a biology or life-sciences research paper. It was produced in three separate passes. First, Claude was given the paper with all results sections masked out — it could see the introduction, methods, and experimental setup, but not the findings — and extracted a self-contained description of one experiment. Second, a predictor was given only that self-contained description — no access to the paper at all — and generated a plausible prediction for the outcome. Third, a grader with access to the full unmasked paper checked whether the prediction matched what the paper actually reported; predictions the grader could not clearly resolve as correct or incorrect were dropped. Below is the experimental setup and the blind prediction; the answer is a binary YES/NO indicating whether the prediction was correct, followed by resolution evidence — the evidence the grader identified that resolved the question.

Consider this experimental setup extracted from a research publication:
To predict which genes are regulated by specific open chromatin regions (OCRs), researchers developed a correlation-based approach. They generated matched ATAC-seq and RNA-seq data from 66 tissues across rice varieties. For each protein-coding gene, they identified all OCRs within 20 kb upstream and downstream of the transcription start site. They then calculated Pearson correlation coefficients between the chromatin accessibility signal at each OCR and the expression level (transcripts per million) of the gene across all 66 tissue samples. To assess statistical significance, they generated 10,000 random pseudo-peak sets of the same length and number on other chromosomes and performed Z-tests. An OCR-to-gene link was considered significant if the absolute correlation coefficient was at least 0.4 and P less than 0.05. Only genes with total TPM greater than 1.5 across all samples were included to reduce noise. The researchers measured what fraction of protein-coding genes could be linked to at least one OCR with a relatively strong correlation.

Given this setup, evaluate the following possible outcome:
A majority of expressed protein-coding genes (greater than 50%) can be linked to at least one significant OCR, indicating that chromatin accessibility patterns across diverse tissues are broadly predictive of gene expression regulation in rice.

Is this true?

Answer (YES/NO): NO